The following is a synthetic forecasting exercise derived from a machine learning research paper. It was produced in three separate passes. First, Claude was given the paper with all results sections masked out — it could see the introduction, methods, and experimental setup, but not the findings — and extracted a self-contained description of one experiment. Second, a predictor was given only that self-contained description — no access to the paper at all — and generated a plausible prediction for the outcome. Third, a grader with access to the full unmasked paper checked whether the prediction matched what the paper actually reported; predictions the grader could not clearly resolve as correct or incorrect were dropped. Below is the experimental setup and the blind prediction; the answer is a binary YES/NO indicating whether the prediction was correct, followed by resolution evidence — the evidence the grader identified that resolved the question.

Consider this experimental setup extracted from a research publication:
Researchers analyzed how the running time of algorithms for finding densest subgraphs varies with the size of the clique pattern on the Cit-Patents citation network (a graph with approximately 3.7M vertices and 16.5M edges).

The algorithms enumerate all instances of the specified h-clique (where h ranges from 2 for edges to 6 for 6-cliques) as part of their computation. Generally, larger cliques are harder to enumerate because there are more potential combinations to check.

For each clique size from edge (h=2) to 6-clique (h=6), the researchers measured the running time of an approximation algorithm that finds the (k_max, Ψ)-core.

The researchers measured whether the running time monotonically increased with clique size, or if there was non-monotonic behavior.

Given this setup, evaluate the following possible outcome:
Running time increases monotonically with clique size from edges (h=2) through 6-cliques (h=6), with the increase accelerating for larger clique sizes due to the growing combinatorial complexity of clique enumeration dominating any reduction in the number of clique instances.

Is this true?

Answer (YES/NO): NO